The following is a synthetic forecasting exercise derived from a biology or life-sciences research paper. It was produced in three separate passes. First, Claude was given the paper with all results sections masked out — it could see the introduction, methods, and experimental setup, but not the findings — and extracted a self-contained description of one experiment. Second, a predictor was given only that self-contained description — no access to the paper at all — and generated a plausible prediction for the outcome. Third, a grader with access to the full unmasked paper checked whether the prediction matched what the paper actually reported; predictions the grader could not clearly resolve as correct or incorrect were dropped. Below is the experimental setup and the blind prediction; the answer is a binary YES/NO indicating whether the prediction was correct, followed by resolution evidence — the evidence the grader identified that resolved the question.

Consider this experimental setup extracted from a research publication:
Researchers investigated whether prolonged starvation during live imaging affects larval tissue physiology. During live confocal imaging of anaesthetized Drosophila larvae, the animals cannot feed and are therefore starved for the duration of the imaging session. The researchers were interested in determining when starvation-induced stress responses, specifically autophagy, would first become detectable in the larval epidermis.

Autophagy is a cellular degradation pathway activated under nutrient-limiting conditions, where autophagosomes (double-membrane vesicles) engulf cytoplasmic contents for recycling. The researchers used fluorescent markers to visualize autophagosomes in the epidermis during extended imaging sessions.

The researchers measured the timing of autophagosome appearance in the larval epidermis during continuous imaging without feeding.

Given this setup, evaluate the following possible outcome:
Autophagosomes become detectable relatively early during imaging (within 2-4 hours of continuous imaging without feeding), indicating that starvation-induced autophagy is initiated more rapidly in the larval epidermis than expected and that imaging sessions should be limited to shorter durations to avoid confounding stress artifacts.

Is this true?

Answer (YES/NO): NO